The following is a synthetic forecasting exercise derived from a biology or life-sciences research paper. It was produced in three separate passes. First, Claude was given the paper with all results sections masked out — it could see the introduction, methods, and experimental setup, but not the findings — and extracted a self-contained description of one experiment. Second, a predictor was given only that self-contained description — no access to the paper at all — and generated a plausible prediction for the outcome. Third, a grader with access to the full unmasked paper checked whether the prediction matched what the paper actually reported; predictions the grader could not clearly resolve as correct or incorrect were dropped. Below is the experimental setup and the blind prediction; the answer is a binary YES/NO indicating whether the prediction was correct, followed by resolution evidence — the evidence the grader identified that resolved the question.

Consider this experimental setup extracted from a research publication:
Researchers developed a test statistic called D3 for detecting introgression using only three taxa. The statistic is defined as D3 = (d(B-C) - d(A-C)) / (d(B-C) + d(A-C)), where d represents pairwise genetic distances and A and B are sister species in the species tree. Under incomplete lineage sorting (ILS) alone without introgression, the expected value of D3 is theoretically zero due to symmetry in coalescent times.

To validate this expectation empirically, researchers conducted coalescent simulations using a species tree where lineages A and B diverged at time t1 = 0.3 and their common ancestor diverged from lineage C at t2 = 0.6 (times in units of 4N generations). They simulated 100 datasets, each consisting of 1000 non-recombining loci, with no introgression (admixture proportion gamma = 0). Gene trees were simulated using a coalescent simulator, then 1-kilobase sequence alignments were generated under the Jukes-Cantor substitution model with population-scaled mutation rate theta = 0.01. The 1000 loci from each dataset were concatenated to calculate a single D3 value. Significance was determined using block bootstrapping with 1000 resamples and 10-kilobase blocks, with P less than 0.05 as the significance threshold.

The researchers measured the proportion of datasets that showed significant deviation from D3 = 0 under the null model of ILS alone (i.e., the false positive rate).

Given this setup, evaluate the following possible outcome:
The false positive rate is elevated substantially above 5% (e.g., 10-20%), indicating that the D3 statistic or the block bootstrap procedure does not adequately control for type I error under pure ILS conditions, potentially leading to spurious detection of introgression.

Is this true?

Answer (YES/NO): NO